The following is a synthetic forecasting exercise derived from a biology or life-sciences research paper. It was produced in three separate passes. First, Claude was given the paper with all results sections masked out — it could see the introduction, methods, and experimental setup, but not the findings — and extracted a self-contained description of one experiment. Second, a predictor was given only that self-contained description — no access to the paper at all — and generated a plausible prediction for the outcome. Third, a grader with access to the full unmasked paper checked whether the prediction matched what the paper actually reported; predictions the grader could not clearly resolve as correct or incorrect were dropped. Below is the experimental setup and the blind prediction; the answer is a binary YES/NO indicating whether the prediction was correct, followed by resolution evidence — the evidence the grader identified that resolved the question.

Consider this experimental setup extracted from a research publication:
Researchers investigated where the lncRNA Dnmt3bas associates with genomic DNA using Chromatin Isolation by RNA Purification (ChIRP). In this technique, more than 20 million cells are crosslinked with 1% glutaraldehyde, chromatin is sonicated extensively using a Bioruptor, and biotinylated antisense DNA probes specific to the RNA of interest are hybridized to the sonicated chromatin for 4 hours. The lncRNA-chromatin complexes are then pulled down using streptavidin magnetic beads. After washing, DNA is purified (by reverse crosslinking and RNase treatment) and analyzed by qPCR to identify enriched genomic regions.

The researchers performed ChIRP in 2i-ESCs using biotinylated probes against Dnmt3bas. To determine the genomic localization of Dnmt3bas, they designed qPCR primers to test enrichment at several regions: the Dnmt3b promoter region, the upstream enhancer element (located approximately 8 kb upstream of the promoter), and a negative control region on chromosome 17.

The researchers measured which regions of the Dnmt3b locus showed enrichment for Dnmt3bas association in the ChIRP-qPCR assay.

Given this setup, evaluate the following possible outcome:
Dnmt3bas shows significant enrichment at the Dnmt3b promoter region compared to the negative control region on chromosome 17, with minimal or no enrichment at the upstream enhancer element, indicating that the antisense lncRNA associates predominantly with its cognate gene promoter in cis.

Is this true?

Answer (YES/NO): NO